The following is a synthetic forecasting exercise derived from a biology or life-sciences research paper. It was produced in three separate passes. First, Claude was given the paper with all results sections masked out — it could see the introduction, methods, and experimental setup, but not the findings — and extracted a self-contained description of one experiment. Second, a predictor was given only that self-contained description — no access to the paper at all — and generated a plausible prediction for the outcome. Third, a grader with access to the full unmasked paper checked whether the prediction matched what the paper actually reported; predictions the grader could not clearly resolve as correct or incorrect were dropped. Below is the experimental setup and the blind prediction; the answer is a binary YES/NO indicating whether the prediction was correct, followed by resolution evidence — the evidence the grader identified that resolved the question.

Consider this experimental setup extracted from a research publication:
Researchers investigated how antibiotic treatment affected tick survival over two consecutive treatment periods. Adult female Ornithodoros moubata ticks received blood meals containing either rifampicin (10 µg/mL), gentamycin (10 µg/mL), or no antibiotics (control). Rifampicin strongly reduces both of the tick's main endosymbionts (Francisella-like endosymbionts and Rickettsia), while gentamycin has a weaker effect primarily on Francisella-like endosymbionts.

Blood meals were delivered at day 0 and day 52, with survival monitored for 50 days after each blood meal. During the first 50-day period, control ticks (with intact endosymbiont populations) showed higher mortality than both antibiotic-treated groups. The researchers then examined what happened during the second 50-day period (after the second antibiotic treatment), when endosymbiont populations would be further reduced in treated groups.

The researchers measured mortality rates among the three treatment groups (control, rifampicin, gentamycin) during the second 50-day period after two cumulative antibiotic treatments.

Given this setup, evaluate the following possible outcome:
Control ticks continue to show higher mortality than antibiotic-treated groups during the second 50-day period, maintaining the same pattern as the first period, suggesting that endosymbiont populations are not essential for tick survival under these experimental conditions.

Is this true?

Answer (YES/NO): NO